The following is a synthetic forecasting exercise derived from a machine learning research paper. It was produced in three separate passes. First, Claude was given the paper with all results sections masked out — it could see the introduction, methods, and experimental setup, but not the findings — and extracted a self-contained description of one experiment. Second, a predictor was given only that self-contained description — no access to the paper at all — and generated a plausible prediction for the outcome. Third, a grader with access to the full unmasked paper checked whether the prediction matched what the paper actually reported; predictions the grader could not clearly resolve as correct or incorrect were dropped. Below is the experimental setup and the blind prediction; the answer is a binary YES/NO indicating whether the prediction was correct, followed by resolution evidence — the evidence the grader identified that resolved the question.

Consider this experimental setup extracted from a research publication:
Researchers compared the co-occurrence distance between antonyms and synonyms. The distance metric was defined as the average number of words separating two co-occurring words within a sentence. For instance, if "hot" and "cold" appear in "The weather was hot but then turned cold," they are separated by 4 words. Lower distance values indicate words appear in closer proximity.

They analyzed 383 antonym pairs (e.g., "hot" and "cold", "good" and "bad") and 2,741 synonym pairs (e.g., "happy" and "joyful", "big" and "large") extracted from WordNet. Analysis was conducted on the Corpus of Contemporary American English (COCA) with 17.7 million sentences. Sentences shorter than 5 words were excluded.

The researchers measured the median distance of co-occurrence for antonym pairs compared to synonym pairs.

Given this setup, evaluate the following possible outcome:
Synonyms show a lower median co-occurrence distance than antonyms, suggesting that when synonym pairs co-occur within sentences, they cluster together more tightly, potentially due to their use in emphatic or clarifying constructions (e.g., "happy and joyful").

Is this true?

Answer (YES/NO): NO